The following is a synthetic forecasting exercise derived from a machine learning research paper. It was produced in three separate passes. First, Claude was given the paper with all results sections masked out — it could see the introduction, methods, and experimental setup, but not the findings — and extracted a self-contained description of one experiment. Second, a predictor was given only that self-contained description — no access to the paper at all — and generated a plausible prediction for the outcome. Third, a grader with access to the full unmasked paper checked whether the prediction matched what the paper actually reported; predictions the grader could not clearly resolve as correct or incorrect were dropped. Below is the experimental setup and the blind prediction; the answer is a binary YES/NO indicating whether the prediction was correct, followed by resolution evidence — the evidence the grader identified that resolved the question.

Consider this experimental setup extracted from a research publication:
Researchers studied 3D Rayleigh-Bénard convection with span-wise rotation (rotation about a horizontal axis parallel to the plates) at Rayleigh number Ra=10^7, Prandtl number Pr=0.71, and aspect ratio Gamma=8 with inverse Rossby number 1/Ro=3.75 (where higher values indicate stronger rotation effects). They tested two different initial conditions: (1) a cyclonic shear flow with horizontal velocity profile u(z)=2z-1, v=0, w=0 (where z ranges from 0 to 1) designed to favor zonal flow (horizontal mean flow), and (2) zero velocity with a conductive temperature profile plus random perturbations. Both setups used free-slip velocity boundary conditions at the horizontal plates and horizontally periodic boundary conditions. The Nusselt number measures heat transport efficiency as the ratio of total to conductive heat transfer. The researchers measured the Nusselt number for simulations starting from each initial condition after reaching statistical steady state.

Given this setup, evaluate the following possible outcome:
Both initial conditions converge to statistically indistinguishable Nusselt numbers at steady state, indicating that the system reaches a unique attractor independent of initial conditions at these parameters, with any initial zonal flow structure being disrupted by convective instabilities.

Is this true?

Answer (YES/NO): NO